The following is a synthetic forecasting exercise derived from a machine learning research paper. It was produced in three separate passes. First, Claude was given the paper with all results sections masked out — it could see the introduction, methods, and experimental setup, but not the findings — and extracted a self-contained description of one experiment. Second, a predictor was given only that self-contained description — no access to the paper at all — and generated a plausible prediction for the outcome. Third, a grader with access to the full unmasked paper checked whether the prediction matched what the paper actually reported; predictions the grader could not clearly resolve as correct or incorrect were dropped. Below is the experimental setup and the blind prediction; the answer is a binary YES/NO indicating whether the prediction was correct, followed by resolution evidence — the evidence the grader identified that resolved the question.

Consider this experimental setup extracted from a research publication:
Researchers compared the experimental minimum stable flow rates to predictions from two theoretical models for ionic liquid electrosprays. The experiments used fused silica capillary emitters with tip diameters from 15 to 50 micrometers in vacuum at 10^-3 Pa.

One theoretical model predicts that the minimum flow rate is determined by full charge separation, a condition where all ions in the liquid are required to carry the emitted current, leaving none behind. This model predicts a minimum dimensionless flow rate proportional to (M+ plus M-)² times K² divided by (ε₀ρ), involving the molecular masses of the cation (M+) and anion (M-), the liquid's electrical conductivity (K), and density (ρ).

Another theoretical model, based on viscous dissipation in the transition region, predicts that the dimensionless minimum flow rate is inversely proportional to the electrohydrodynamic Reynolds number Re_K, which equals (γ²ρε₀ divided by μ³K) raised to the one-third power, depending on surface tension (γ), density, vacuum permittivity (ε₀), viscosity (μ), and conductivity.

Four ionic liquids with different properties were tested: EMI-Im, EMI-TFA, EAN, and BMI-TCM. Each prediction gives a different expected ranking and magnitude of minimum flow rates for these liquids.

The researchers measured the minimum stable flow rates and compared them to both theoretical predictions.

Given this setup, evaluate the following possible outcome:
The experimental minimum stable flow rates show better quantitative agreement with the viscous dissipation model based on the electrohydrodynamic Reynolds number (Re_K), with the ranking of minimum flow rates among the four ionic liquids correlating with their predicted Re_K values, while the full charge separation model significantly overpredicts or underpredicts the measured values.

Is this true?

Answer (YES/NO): NO